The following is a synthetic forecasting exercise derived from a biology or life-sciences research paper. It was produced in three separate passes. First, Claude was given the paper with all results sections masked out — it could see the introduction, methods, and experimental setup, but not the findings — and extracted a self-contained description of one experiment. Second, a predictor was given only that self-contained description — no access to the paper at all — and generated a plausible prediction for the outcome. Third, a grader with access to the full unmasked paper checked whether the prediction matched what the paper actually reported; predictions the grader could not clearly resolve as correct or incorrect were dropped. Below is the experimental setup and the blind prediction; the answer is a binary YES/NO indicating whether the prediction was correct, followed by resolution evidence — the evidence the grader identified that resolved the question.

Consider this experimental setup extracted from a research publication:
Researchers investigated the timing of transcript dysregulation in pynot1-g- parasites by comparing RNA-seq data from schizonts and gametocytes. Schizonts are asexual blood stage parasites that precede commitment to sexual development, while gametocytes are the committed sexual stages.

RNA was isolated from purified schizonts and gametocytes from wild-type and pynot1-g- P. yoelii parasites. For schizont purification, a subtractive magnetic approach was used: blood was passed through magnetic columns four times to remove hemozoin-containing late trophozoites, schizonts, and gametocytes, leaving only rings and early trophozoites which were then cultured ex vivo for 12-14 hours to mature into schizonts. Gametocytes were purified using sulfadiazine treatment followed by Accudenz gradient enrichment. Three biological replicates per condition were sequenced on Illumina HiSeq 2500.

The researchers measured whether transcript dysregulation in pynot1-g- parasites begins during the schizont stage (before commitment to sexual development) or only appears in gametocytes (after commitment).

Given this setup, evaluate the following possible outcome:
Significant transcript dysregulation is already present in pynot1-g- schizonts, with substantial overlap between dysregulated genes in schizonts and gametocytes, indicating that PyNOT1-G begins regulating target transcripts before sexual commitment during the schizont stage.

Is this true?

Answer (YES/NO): YES